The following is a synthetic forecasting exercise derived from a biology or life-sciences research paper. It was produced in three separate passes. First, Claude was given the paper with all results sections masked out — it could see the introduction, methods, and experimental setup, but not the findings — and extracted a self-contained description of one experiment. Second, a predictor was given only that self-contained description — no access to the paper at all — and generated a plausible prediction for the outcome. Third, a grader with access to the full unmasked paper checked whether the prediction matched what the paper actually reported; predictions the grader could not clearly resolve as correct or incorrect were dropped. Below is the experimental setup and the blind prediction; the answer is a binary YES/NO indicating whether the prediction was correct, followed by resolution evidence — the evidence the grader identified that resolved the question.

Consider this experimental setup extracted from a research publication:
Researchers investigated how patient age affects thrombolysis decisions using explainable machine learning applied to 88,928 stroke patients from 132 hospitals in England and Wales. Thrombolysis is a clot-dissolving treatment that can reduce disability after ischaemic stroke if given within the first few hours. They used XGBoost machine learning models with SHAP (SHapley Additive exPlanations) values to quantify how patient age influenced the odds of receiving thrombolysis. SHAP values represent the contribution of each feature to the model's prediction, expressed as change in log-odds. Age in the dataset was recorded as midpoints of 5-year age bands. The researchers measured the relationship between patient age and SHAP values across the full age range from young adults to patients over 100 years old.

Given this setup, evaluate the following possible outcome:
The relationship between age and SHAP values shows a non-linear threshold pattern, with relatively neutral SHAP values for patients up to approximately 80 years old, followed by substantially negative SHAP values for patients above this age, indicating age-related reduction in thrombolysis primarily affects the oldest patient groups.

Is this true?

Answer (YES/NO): YES